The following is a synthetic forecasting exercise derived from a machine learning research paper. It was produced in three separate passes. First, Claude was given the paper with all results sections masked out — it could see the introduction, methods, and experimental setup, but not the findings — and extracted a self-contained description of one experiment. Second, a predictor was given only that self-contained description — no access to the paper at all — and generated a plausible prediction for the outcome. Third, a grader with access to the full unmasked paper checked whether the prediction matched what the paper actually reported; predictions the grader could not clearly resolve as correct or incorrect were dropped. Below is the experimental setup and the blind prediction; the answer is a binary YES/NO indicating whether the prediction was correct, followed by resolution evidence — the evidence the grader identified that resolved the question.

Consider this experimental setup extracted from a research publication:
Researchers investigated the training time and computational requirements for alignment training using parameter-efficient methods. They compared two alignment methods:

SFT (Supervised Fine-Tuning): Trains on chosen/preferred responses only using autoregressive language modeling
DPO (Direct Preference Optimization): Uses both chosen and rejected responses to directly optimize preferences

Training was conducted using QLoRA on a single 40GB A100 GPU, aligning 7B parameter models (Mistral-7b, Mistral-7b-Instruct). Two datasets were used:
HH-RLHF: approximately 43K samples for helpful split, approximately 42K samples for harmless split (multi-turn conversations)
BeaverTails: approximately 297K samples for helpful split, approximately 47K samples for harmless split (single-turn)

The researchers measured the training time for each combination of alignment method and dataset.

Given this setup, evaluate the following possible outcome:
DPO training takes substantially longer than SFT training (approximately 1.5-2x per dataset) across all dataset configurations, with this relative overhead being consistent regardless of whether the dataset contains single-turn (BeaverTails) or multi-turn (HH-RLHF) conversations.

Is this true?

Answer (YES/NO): NO